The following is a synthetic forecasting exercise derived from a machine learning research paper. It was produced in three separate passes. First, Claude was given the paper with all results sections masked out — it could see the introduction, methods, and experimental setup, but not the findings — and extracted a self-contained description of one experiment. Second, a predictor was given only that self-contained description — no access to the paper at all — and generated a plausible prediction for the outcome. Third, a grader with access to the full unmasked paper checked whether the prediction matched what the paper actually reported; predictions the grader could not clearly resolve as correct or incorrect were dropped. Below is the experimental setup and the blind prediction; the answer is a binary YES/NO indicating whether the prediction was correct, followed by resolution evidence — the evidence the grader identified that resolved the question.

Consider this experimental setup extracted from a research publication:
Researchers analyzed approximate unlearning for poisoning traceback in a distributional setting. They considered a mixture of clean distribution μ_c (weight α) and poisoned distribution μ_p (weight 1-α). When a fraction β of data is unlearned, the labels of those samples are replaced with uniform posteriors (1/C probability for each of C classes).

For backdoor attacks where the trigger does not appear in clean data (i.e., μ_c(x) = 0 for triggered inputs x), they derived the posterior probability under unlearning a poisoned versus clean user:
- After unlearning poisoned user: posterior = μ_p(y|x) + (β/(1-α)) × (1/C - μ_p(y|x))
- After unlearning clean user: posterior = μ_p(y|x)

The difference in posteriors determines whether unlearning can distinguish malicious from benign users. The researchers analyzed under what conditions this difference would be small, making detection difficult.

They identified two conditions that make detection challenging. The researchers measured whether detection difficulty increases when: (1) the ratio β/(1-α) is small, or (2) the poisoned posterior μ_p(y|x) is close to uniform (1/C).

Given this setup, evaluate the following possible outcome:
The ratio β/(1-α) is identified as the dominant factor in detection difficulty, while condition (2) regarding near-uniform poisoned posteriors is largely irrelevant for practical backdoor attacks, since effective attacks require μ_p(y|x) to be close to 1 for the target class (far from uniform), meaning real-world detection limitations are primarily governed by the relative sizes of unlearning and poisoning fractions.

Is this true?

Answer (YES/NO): NO